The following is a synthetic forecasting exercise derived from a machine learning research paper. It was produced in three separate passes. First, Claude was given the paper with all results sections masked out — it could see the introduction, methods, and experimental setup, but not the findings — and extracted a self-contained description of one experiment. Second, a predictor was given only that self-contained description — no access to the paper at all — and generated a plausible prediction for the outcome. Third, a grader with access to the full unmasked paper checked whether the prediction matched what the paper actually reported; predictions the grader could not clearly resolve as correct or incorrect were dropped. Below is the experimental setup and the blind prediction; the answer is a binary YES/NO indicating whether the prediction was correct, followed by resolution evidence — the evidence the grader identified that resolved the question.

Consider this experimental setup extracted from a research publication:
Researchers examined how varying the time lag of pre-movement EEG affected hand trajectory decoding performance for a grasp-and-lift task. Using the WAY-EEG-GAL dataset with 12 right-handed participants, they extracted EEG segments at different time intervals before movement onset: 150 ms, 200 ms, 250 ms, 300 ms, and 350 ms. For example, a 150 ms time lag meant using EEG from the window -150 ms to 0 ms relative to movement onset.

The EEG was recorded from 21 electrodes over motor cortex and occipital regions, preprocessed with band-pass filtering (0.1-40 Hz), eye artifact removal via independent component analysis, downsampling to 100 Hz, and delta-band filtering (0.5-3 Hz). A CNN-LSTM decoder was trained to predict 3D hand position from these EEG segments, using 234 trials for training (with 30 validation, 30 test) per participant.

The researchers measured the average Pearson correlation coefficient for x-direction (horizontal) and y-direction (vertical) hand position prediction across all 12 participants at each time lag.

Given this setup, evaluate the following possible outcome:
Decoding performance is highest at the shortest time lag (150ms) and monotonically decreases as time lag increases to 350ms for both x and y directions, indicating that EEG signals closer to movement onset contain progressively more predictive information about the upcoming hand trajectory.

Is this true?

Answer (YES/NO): NO